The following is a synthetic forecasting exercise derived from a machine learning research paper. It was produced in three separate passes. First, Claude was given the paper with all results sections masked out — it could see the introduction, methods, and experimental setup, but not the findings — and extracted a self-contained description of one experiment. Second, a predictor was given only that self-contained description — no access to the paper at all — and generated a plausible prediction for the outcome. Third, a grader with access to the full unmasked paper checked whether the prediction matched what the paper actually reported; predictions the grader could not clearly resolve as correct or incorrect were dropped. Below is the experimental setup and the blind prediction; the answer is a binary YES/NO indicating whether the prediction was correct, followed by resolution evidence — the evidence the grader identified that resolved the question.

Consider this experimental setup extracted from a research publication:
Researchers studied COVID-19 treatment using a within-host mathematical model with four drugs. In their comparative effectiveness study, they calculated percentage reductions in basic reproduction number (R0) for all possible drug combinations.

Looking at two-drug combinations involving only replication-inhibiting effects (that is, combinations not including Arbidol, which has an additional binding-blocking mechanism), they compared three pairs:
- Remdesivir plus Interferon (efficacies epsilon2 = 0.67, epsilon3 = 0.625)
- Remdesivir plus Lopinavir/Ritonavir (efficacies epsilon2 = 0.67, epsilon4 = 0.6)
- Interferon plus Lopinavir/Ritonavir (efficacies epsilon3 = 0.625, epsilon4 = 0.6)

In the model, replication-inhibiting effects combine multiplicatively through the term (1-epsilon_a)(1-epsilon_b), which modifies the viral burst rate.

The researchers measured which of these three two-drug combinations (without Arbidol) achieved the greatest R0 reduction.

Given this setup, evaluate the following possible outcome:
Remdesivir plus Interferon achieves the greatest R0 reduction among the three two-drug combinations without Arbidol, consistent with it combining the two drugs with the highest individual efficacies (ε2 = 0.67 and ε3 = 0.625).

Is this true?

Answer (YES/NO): YES